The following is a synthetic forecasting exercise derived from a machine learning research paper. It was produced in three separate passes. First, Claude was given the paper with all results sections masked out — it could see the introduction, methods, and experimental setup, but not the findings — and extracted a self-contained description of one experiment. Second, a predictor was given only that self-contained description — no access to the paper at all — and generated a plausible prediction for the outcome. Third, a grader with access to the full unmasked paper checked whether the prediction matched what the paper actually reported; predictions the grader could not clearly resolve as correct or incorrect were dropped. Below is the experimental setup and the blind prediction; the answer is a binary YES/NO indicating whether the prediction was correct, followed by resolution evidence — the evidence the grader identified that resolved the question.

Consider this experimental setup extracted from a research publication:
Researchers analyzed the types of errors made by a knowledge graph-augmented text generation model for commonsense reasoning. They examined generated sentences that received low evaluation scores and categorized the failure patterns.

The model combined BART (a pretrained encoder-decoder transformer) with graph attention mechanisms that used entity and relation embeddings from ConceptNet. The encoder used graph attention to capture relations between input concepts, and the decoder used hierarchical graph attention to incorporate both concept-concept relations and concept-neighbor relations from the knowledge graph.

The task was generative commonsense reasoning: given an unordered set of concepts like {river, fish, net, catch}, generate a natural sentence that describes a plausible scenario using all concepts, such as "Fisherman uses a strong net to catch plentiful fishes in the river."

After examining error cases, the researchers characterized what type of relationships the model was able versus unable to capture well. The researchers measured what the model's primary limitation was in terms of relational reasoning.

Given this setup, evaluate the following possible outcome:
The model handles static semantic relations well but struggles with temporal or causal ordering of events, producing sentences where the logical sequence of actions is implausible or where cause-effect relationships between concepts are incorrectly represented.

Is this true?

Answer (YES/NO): NO